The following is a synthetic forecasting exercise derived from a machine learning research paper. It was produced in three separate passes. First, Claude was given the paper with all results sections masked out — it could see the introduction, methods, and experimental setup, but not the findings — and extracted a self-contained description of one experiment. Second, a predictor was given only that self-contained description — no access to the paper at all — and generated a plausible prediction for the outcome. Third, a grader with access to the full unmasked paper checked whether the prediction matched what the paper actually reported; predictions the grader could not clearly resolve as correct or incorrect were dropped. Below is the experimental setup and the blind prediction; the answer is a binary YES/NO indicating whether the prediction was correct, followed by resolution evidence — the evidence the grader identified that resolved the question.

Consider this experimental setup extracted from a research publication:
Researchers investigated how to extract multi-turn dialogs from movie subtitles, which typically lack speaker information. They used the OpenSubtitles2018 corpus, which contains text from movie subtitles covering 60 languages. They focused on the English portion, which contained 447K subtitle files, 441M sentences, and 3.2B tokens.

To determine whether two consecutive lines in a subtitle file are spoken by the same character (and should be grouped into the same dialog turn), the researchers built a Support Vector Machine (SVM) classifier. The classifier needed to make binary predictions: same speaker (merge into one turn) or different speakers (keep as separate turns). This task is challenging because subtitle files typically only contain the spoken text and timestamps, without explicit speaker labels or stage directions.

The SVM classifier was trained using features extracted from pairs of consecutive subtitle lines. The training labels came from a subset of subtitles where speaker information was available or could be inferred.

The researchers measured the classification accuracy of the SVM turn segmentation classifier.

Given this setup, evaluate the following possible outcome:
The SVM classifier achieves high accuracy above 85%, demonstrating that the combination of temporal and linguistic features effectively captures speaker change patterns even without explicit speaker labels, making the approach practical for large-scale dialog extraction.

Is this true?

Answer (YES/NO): NO